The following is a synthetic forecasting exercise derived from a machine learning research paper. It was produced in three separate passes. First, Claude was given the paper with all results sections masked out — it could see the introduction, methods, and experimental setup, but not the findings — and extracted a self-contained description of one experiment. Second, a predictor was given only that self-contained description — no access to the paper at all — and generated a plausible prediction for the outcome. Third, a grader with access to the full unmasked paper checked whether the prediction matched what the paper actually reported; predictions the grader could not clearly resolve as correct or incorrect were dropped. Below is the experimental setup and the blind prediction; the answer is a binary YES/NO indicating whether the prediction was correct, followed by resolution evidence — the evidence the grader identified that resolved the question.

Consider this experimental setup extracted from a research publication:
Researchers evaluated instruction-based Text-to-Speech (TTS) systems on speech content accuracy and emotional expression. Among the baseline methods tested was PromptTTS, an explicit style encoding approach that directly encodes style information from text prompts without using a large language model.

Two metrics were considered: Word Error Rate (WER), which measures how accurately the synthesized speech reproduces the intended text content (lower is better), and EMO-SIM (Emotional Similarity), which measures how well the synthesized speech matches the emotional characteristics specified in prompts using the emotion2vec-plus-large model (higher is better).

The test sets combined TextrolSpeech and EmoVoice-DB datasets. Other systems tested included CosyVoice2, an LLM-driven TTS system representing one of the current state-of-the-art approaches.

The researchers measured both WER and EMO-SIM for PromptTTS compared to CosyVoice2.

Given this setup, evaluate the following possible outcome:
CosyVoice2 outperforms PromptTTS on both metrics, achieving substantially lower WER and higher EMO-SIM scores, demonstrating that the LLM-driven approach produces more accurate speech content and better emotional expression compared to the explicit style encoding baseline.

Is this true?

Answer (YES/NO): NO